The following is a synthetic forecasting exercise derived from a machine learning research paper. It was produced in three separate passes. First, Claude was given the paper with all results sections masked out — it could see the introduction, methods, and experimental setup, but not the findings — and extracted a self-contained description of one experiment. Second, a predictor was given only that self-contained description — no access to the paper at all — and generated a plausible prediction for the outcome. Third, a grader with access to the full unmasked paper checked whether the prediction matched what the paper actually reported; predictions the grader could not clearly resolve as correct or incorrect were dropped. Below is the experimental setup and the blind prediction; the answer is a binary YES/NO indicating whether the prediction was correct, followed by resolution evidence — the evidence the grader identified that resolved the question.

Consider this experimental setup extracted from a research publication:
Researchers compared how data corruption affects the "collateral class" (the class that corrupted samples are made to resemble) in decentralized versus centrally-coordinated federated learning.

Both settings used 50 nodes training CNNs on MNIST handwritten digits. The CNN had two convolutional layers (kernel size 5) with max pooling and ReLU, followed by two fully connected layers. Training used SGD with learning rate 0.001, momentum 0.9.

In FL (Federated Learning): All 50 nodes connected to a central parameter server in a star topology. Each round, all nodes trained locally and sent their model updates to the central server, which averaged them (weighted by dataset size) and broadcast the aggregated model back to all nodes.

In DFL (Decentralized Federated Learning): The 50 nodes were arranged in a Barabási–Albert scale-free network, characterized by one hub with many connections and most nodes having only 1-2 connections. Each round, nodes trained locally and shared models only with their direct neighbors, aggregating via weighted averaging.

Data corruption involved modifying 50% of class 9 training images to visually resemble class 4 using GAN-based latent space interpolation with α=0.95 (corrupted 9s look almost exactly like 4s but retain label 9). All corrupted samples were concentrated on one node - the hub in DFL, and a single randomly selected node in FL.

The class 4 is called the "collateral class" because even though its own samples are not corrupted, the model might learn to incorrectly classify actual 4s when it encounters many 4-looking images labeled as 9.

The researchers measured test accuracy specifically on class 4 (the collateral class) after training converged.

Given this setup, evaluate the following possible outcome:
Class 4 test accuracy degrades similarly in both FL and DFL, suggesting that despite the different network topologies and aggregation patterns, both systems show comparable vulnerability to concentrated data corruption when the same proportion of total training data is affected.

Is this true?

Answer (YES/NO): YES